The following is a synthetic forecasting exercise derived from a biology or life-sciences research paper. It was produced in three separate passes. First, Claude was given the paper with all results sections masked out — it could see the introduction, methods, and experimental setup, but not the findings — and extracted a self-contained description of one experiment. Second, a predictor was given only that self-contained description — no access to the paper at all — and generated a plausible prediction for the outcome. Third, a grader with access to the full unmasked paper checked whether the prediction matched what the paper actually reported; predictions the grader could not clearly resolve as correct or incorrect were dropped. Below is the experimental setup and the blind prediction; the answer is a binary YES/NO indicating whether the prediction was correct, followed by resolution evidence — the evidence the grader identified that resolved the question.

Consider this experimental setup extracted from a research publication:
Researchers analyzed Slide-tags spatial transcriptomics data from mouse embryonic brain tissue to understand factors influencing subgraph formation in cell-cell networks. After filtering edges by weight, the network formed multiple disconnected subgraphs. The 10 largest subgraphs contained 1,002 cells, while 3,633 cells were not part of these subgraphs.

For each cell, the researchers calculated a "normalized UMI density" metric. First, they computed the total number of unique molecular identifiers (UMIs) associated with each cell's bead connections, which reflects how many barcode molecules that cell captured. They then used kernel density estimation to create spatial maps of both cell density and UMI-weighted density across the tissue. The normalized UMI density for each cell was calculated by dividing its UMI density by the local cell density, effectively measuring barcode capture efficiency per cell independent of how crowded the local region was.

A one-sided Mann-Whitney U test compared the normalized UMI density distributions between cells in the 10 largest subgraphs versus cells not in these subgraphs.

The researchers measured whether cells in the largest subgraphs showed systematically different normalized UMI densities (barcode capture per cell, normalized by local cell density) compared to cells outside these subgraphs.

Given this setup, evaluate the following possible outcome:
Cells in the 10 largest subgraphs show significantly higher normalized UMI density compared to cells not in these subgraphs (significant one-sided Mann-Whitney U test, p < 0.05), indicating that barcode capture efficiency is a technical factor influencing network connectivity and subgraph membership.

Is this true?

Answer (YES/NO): YES